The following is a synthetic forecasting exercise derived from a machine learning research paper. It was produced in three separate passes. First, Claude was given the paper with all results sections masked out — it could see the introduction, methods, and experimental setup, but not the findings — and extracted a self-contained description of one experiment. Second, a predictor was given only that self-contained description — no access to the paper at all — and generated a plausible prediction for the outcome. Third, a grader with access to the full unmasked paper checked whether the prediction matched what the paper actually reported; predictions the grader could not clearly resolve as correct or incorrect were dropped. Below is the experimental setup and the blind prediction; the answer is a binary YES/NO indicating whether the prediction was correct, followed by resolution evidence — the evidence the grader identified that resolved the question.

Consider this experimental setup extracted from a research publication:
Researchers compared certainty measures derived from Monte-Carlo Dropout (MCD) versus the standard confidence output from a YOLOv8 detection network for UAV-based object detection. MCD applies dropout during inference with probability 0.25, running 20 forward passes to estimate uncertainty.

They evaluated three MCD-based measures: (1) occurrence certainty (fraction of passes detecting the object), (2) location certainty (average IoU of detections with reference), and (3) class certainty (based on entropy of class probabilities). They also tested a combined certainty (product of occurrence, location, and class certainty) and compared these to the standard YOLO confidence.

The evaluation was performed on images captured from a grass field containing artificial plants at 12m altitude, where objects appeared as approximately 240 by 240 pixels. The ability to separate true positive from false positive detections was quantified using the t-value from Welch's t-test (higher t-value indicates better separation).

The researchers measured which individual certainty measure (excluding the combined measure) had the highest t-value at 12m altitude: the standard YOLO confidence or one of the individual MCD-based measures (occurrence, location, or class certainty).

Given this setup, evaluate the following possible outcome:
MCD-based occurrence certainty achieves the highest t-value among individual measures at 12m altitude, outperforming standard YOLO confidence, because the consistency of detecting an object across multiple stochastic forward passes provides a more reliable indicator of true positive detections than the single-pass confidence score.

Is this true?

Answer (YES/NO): NO